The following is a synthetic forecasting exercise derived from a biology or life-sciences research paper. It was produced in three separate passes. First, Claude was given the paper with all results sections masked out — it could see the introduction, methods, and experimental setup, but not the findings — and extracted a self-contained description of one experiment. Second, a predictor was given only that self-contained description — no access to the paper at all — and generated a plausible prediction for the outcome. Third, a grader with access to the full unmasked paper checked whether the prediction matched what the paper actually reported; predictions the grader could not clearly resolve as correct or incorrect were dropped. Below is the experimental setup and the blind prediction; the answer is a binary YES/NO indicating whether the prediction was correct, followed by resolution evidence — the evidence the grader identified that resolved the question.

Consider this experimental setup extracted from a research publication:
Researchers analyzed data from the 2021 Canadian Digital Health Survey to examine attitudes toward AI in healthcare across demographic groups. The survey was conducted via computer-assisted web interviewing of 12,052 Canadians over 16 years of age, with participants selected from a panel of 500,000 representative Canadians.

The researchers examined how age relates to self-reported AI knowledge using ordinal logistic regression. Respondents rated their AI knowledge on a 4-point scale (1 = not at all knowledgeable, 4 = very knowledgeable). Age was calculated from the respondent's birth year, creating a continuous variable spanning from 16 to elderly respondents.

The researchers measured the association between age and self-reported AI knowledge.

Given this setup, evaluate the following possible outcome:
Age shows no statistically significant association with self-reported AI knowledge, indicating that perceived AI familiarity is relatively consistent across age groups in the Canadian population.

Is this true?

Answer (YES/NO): NO